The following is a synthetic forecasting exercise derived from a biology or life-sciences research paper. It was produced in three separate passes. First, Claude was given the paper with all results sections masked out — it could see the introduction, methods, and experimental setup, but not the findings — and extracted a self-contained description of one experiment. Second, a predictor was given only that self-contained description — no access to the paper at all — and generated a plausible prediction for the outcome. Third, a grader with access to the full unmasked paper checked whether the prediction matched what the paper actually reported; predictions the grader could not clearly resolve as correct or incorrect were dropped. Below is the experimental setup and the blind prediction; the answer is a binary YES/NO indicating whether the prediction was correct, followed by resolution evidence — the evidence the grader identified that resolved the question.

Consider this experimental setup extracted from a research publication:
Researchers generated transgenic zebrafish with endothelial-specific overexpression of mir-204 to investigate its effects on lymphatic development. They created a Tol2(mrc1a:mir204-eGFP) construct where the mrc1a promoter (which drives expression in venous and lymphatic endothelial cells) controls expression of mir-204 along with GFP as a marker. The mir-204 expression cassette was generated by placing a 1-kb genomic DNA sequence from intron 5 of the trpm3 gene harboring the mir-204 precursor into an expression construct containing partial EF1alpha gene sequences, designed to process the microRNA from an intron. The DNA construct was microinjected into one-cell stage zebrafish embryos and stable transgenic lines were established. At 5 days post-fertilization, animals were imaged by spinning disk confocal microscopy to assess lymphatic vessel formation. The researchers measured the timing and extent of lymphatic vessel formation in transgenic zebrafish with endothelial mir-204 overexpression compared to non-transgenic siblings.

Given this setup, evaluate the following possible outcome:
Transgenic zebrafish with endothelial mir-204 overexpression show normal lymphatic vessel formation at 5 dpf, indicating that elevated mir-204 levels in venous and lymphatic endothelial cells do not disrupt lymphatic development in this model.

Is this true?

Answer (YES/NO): NO